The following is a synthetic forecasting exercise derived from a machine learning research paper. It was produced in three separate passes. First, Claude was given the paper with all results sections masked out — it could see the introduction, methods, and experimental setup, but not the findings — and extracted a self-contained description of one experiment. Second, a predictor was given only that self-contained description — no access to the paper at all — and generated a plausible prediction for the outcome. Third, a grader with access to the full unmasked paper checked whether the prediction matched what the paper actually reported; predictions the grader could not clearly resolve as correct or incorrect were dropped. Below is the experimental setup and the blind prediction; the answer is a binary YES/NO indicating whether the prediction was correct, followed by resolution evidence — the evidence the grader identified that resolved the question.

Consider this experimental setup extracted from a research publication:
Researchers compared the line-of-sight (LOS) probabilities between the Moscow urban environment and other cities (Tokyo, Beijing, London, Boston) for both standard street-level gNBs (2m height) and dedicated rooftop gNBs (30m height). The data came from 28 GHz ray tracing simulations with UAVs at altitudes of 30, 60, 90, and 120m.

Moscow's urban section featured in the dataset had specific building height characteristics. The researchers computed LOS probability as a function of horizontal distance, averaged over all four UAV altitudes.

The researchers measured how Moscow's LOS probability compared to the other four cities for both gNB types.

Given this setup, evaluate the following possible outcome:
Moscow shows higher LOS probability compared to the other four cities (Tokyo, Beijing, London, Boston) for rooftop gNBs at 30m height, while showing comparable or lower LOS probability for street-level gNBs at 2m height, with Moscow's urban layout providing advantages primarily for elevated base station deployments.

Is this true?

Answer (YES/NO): NO